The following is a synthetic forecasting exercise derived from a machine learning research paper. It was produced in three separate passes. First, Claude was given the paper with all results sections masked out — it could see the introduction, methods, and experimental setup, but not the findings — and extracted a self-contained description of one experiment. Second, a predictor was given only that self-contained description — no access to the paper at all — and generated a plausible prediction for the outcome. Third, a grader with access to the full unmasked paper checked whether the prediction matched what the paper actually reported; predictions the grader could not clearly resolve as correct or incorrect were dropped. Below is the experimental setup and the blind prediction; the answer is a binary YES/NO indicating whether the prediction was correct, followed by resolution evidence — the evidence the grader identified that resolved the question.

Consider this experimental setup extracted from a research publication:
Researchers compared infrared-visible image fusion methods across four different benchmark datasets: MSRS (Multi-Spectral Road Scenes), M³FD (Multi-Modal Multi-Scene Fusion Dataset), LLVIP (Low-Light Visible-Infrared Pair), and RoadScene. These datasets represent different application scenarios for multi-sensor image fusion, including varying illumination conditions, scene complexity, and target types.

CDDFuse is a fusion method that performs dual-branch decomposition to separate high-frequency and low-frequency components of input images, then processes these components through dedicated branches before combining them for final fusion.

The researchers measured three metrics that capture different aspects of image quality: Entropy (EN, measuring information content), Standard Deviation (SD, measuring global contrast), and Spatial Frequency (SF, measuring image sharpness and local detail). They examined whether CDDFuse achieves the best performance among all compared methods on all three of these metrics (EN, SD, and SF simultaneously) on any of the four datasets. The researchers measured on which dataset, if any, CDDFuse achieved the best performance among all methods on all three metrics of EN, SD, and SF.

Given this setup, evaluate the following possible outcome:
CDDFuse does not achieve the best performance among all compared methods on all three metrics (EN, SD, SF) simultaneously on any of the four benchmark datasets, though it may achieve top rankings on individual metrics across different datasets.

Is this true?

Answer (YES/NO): NO